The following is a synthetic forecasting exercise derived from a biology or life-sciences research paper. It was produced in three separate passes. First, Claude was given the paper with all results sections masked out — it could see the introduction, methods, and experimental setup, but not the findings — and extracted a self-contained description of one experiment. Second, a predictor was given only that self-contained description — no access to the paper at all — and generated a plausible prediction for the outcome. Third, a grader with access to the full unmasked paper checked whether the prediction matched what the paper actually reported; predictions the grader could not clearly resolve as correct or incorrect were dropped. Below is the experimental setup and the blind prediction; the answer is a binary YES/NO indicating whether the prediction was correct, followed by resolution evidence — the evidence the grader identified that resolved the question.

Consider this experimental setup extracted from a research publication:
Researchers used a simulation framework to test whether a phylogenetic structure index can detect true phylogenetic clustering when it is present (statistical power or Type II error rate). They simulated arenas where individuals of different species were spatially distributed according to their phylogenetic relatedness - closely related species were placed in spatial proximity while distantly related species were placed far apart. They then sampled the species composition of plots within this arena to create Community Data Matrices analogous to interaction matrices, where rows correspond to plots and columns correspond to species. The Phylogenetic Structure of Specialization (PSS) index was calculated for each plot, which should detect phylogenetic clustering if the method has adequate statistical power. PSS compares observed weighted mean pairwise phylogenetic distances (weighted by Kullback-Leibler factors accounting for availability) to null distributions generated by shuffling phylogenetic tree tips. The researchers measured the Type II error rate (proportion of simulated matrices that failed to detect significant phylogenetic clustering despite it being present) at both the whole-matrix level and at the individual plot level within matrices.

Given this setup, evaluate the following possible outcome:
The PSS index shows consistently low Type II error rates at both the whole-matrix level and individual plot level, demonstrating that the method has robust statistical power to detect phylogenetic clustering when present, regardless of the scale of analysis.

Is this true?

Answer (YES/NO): NO